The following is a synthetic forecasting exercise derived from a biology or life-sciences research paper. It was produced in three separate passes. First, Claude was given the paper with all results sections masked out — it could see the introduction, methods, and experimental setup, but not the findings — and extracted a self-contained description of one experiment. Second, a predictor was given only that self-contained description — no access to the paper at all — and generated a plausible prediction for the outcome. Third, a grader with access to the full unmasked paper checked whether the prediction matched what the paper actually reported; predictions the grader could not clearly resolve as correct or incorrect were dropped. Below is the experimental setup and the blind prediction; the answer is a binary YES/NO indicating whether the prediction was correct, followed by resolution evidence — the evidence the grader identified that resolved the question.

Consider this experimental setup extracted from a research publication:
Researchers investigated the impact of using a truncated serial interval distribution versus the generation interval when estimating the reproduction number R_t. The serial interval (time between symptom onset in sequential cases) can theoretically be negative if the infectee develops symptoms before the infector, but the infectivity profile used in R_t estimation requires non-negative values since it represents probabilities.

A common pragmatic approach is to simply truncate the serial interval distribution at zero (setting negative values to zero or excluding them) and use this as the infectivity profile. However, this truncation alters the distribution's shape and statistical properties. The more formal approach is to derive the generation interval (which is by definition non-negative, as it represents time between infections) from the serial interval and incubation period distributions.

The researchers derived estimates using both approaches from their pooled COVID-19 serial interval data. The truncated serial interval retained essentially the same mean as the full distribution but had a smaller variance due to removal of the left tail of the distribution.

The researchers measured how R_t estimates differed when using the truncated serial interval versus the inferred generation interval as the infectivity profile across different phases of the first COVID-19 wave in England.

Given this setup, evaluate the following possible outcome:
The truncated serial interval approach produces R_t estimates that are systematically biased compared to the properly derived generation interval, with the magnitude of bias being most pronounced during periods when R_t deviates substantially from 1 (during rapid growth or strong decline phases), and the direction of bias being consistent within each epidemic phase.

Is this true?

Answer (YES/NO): NO